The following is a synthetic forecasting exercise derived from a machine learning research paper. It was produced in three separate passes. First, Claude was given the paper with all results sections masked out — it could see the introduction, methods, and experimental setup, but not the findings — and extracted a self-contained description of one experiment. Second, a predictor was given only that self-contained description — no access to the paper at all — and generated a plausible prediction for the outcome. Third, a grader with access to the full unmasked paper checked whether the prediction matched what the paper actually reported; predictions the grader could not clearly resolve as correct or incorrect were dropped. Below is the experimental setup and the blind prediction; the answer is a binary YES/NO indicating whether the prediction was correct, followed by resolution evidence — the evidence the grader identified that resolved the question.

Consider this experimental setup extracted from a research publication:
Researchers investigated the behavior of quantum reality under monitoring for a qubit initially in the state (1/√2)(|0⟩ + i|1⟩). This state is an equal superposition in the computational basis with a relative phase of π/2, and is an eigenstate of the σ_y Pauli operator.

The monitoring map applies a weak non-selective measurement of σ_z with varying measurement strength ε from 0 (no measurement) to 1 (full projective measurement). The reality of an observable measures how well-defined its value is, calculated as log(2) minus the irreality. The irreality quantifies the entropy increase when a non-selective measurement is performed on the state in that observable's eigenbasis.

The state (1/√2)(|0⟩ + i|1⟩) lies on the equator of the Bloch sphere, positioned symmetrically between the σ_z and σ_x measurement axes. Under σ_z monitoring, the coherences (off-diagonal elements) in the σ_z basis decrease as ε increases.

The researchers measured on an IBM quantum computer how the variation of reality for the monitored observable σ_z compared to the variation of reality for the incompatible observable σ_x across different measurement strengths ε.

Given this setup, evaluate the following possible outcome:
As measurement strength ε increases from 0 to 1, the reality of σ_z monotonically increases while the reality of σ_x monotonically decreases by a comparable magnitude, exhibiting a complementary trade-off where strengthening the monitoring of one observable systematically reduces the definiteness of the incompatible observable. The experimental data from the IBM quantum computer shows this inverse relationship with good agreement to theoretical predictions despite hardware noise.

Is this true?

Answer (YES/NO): NO